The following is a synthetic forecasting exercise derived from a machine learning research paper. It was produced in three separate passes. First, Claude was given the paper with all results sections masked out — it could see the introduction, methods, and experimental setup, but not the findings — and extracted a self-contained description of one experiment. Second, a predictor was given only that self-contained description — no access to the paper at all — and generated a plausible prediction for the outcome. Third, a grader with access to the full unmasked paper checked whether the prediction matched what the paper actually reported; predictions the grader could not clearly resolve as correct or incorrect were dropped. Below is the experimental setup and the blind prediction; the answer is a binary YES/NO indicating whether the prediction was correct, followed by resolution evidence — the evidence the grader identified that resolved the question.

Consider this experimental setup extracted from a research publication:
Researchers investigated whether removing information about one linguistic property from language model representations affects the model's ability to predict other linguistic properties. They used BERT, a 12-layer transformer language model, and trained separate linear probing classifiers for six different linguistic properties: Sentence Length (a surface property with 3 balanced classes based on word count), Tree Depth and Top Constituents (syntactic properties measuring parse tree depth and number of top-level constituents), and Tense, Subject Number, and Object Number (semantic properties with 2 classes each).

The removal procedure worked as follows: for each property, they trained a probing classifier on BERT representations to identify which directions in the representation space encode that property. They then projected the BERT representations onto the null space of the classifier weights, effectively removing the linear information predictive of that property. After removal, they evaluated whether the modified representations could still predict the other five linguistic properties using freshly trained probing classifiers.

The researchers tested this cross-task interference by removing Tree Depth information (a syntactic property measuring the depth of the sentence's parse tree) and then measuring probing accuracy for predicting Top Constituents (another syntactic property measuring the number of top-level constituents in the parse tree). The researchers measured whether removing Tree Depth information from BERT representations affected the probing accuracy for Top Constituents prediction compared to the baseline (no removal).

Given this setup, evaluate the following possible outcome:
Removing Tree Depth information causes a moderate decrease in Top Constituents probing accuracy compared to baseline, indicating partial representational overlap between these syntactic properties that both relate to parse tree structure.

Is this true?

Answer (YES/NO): NO